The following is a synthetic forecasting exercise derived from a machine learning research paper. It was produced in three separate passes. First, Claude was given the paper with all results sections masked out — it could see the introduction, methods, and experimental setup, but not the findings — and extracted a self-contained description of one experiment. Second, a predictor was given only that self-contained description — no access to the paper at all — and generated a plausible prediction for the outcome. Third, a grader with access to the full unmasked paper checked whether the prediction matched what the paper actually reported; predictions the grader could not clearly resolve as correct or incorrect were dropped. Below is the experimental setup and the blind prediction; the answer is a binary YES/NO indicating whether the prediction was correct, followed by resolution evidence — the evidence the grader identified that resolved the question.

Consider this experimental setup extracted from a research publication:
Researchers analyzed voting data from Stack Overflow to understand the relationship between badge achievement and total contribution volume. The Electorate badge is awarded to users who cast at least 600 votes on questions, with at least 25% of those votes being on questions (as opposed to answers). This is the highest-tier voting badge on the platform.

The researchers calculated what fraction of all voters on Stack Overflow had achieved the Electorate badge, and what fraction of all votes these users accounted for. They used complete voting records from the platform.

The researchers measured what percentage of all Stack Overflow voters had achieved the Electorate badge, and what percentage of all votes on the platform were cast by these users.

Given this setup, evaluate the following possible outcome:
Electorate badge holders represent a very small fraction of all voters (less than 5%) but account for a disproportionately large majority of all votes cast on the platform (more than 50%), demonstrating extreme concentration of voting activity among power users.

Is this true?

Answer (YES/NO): NO